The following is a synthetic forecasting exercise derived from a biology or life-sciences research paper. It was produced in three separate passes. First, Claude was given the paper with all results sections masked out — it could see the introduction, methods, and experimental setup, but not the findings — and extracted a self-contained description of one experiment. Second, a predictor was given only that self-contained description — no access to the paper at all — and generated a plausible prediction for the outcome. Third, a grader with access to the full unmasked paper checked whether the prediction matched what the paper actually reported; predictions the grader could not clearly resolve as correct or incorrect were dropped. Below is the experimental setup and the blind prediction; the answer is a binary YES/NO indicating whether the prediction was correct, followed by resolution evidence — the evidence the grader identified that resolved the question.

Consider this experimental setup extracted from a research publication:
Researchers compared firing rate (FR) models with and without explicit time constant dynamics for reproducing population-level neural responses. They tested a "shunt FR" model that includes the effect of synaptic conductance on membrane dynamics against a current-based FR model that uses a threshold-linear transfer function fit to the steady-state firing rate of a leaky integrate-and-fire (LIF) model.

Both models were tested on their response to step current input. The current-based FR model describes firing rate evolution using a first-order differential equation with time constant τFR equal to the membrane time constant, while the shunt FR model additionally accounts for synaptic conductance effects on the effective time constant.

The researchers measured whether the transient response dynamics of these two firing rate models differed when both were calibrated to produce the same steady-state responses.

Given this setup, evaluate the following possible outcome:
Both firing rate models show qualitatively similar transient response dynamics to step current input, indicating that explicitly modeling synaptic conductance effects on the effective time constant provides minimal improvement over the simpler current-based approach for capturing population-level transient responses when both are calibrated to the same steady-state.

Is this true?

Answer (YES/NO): YES